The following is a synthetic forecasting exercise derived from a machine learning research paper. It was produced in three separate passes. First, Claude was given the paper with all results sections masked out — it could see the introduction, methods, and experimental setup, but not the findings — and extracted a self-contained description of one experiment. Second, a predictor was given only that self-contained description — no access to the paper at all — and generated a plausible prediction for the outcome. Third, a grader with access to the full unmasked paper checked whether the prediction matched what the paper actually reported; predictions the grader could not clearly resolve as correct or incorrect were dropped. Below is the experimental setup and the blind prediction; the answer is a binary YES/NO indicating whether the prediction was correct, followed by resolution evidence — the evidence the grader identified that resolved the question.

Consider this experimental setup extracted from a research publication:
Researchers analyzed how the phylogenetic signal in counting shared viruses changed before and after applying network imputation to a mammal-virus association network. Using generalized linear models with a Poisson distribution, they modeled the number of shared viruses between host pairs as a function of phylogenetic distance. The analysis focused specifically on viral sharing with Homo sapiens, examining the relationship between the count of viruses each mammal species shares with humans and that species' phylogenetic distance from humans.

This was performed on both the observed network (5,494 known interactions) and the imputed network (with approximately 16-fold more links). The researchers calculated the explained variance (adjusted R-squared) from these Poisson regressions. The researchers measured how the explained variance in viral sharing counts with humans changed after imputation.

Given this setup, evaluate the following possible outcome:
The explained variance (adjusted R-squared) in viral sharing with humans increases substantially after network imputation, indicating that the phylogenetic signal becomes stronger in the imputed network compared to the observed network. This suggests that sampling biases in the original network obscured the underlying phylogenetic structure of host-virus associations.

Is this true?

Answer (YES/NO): NO